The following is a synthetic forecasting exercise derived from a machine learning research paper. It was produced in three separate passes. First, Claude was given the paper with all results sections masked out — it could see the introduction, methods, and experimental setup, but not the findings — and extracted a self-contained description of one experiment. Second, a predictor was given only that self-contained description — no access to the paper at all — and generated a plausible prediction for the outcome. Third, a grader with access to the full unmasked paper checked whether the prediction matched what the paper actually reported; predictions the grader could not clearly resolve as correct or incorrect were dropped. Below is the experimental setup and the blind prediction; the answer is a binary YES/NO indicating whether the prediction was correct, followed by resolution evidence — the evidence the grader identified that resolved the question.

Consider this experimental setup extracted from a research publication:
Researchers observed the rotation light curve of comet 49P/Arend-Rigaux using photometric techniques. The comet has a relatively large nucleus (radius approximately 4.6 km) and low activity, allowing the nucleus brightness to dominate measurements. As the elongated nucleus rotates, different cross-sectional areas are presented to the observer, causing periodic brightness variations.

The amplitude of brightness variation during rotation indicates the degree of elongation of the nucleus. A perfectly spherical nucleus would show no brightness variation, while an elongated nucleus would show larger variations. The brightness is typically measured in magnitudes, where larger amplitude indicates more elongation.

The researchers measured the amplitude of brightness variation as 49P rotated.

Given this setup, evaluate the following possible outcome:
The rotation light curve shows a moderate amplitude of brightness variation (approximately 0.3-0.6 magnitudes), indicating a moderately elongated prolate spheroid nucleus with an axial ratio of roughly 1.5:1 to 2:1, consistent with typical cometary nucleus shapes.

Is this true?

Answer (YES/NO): YES